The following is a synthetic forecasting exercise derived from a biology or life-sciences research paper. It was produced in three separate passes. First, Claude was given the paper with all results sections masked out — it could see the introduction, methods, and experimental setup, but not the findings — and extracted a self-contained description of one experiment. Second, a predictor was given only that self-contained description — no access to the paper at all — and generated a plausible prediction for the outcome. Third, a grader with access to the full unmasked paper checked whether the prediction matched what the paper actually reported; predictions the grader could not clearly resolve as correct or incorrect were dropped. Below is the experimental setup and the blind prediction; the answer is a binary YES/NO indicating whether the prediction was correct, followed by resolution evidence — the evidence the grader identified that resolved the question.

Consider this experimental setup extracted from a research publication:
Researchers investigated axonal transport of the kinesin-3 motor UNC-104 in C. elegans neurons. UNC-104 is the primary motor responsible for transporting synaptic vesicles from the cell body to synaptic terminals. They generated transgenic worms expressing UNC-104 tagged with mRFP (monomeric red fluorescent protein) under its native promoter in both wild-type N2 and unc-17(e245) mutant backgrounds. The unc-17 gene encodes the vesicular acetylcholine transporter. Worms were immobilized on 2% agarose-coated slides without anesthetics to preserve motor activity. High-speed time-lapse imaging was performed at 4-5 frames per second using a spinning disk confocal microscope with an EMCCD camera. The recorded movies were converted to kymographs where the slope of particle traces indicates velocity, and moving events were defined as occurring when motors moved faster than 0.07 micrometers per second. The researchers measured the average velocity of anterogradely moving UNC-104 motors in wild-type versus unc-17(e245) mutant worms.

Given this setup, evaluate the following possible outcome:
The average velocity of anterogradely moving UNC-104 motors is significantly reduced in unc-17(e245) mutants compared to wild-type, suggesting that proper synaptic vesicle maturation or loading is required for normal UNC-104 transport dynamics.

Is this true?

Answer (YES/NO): YES